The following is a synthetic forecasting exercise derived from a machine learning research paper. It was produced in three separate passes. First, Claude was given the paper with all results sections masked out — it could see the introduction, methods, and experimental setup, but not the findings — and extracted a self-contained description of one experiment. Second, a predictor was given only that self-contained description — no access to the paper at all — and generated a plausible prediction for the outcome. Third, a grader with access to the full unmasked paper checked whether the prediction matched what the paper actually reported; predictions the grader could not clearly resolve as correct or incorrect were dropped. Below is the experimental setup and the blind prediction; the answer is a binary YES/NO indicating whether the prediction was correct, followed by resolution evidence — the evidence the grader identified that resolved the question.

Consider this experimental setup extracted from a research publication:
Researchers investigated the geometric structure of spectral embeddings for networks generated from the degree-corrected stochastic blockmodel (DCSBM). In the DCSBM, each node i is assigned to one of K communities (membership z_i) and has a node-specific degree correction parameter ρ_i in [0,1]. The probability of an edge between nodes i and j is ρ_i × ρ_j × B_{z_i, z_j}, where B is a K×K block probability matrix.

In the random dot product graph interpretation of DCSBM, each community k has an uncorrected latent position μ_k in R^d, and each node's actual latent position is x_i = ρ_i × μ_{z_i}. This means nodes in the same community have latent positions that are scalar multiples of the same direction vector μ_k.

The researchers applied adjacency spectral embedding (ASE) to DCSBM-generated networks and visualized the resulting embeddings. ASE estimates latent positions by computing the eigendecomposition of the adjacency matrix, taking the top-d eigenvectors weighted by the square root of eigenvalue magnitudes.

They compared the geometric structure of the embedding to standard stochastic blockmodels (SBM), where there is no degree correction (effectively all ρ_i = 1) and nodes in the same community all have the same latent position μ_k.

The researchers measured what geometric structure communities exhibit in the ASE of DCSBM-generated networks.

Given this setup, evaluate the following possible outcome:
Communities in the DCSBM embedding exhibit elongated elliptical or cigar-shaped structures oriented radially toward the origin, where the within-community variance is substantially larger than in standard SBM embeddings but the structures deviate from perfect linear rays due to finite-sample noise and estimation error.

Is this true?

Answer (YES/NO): NO